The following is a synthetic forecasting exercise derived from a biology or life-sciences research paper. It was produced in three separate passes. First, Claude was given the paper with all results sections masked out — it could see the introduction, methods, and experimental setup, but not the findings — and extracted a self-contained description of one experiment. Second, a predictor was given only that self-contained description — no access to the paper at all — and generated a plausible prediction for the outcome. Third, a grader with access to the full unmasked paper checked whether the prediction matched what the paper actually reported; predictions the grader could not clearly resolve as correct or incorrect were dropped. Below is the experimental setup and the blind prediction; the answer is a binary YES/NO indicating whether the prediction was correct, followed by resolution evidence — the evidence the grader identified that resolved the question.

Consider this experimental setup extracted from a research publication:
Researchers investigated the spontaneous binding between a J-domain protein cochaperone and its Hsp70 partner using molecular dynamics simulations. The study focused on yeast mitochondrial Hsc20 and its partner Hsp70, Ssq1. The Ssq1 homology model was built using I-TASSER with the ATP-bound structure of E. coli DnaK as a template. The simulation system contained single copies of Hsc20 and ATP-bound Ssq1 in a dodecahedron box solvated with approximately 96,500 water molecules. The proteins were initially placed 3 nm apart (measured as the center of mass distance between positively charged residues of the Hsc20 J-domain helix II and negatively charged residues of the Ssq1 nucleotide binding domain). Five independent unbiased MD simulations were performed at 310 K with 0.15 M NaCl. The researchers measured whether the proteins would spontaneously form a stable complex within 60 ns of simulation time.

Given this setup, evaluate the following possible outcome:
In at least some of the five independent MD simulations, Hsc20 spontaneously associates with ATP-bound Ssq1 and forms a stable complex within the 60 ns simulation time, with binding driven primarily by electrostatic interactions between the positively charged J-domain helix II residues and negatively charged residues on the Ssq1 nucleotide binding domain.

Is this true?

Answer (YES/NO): YES